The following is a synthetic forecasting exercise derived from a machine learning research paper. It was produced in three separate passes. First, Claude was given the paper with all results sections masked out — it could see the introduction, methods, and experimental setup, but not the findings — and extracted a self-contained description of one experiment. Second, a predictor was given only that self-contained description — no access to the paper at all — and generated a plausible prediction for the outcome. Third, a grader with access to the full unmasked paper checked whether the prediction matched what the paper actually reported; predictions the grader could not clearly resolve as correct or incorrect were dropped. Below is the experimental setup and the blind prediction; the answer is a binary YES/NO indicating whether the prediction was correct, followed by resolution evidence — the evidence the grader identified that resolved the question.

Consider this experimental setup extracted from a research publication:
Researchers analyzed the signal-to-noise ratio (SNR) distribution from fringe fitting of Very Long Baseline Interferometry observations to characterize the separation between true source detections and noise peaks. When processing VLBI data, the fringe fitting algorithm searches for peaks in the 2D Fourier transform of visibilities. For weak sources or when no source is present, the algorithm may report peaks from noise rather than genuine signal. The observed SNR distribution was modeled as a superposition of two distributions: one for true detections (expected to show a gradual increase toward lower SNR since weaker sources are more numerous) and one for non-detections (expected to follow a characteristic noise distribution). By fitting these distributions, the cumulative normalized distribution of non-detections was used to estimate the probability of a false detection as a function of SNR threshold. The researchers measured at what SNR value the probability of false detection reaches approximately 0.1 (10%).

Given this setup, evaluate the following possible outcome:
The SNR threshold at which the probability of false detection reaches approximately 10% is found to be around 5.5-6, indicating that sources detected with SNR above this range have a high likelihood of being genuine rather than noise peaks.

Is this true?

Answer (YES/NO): NO